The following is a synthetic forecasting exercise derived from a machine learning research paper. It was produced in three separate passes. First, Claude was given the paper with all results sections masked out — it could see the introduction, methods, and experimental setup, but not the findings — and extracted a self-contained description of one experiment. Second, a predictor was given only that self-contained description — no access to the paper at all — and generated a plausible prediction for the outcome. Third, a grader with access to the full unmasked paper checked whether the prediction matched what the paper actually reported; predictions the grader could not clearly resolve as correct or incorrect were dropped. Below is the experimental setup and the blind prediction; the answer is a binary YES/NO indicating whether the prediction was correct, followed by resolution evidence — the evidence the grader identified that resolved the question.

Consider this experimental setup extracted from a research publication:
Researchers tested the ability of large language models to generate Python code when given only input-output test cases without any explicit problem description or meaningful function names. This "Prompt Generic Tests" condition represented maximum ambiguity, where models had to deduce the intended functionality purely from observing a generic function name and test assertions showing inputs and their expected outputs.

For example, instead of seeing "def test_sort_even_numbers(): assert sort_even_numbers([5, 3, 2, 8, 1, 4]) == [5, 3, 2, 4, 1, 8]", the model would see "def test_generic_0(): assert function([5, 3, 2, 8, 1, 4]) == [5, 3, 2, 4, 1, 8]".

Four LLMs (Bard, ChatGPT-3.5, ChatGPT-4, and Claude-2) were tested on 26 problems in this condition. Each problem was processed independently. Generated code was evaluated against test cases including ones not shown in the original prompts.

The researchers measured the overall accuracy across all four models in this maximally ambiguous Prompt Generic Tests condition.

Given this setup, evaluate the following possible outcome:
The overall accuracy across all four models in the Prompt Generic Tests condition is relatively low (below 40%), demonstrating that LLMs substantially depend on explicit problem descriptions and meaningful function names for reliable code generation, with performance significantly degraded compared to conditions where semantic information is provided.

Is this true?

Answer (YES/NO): NO